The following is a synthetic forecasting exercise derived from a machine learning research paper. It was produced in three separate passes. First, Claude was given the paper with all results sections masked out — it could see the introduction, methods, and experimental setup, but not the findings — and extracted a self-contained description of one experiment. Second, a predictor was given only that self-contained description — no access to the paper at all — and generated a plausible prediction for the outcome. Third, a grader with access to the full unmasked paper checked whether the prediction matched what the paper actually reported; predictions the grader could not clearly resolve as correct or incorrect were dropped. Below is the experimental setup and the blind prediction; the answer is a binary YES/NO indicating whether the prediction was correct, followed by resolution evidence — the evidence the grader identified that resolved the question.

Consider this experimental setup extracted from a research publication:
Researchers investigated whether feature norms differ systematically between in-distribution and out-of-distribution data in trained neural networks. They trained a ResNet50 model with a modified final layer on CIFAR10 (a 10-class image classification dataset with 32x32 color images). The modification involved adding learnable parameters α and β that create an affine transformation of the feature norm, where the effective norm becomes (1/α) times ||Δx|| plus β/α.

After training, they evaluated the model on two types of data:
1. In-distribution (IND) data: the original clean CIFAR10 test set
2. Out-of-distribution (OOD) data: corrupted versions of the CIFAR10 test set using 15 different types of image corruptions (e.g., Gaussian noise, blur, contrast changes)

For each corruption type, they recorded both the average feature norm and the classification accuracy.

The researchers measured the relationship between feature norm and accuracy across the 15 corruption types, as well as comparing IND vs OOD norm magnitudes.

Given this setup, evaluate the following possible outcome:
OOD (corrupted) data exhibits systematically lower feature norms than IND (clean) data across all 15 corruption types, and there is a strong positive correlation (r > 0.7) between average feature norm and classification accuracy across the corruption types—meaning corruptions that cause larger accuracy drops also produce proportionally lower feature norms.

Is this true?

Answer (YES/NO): YES